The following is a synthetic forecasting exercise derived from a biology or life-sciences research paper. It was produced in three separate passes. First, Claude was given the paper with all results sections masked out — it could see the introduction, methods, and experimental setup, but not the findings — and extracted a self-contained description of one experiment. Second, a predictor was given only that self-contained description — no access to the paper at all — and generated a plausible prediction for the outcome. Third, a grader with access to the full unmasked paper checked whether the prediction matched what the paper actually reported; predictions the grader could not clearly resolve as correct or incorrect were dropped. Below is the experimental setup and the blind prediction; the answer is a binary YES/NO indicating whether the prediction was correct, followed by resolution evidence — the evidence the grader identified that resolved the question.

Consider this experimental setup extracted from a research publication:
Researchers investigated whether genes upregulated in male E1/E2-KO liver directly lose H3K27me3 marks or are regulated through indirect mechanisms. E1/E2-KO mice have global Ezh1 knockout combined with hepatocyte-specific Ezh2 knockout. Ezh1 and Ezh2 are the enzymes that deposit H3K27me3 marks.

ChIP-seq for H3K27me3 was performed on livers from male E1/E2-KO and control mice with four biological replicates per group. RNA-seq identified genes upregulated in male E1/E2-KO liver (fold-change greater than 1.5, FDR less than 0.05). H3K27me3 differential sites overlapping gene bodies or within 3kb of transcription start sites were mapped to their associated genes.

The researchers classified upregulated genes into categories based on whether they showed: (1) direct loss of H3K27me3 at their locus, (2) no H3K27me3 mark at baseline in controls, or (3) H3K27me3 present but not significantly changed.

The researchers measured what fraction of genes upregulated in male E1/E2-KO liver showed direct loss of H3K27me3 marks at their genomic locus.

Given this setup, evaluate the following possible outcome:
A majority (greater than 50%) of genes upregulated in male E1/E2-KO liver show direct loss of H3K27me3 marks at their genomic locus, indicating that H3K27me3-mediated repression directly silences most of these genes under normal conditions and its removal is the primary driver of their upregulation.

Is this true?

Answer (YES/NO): NO